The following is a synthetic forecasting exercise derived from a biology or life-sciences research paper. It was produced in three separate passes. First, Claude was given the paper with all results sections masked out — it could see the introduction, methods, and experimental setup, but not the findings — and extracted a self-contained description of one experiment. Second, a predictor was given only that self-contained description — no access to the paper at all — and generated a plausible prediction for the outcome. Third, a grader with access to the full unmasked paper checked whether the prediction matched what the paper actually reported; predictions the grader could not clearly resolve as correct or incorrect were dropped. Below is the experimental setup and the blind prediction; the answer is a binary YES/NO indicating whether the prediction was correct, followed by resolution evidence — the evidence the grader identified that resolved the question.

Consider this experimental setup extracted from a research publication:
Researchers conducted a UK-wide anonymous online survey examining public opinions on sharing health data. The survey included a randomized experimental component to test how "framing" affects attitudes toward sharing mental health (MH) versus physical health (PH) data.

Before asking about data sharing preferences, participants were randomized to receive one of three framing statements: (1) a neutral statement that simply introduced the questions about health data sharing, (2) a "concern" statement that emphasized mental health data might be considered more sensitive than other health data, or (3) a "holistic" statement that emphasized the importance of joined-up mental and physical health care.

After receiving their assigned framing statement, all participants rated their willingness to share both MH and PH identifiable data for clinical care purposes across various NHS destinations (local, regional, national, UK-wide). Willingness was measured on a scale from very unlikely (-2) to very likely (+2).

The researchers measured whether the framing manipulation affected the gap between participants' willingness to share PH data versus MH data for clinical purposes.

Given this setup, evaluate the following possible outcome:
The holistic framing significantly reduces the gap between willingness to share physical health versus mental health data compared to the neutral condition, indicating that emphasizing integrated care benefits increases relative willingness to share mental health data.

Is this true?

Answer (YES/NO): NO